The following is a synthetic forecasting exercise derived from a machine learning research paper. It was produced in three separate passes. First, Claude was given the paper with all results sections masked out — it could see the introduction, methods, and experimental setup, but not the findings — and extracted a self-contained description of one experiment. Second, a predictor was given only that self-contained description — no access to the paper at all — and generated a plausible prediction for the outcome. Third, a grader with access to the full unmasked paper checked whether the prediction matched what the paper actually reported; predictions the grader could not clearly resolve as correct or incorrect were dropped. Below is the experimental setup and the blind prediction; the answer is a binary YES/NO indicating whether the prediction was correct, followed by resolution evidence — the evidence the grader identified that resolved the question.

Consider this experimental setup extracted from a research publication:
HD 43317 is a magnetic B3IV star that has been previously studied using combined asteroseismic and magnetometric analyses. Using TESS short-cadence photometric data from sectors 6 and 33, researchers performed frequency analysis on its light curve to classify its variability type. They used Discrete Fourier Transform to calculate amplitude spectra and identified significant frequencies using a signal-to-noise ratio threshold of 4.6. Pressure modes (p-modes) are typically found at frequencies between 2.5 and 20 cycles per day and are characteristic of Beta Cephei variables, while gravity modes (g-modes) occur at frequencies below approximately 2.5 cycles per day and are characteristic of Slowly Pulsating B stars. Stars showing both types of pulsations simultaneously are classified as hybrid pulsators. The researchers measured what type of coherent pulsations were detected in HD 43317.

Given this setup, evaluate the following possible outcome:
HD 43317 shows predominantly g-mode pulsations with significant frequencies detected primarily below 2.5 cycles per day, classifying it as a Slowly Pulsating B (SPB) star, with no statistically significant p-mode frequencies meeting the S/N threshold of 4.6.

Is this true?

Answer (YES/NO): NO